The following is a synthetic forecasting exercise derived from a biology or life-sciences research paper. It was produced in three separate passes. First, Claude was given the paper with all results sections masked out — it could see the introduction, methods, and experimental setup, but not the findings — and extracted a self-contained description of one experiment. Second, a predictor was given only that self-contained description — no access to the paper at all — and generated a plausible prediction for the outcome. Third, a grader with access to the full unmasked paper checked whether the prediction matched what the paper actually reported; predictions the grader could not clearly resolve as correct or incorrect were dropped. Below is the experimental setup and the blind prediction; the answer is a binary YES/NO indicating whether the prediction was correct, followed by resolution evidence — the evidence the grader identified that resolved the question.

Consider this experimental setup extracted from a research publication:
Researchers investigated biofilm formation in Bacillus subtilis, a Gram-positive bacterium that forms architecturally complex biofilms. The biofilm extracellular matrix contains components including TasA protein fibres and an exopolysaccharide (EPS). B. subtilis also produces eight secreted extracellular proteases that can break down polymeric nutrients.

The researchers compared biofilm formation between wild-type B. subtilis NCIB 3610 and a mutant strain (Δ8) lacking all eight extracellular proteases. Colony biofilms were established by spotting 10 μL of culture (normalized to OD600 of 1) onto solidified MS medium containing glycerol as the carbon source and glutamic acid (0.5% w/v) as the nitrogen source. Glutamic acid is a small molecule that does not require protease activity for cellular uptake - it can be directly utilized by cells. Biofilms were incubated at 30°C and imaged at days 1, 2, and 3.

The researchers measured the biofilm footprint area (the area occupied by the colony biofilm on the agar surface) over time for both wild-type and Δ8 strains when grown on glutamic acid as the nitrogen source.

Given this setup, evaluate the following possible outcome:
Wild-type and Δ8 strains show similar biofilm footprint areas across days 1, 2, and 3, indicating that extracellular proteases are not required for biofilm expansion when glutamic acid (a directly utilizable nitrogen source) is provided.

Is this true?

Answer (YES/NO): NO